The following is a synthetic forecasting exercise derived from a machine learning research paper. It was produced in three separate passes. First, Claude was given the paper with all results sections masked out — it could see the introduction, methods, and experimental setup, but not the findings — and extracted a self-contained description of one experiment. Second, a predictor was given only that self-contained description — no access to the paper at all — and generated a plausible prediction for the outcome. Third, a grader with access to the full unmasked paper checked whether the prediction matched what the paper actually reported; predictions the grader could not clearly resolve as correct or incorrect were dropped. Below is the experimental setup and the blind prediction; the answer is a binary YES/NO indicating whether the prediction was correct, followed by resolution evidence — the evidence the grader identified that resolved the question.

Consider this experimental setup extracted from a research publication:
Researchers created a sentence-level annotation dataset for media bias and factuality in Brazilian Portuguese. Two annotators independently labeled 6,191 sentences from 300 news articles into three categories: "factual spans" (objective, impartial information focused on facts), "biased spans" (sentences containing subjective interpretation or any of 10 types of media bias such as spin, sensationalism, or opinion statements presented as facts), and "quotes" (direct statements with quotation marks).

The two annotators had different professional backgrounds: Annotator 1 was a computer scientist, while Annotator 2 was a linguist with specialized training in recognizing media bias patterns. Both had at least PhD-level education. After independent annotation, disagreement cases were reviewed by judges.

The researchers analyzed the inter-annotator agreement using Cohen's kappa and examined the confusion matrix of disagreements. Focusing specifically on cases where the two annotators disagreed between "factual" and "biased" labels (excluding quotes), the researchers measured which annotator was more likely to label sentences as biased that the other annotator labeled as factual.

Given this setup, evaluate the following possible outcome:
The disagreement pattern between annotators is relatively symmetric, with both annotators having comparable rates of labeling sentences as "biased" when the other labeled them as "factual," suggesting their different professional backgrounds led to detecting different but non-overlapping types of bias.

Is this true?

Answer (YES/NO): NO